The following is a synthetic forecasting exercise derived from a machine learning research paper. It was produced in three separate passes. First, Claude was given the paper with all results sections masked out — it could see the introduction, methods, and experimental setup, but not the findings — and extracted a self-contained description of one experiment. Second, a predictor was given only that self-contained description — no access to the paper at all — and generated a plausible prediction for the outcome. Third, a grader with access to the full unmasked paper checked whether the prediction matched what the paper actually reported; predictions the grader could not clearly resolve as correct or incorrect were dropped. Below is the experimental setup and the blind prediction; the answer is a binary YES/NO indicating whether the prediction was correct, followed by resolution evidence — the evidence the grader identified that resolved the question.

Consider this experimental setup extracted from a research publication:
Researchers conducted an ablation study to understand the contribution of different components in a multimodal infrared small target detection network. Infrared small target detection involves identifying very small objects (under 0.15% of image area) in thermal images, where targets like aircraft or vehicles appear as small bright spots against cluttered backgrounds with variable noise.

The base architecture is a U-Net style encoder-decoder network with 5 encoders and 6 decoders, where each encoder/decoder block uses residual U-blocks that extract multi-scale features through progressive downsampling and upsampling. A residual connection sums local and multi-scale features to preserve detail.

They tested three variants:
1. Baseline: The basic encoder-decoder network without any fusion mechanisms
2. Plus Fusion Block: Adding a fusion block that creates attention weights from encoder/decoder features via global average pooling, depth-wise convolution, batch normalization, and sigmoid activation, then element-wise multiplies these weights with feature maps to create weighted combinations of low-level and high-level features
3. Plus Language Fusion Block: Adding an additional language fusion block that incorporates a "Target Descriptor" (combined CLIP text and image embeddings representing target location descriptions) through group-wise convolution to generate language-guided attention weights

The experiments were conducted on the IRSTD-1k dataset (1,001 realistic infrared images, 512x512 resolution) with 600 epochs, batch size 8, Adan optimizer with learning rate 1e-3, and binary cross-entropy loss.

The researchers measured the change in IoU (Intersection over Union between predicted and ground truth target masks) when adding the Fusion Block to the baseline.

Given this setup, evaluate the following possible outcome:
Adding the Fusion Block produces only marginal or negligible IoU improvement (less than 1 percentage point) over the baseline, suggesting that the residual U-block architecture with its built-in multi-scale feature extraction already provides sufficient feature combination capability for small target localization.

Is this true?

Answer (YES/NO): NO